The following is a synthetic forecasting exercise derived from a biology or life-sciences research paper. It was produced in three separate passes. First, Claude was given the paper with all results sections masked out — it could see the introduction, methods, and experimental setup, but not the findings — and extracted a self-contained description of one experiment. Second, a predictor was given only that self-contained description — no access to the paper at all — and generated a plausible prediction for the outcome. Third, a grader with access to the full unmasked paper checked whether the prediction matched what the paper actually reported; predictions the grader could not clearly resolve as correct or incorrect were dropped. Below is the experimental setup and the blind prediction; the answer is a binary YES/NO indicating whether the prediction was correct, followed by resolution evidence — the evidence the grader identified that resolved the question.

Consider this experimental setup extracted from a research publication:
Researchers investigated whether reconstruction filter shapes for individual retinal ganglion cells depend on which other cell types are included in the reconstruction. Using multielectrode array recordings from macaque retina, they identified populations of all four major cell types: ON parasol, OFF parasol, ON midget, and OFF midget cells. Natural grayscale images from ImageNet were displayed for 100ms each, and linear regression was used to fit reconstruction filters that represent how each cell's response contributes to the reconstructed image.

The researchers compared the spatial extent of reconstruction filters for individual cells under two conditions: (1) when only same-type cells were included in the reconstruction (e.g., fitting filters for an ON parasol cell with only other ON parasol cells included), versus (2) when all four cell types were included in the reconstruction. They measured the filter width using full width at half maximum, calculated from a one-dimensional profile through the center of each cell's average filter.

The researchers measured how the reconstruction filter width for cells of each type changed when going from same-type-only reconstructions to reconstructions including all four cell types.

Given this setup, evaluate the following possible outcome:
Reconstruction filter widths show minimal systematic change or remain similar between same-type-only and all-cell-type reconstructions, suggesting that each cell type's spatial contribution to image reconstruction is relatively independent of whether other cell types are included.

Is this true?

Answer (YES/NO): NO